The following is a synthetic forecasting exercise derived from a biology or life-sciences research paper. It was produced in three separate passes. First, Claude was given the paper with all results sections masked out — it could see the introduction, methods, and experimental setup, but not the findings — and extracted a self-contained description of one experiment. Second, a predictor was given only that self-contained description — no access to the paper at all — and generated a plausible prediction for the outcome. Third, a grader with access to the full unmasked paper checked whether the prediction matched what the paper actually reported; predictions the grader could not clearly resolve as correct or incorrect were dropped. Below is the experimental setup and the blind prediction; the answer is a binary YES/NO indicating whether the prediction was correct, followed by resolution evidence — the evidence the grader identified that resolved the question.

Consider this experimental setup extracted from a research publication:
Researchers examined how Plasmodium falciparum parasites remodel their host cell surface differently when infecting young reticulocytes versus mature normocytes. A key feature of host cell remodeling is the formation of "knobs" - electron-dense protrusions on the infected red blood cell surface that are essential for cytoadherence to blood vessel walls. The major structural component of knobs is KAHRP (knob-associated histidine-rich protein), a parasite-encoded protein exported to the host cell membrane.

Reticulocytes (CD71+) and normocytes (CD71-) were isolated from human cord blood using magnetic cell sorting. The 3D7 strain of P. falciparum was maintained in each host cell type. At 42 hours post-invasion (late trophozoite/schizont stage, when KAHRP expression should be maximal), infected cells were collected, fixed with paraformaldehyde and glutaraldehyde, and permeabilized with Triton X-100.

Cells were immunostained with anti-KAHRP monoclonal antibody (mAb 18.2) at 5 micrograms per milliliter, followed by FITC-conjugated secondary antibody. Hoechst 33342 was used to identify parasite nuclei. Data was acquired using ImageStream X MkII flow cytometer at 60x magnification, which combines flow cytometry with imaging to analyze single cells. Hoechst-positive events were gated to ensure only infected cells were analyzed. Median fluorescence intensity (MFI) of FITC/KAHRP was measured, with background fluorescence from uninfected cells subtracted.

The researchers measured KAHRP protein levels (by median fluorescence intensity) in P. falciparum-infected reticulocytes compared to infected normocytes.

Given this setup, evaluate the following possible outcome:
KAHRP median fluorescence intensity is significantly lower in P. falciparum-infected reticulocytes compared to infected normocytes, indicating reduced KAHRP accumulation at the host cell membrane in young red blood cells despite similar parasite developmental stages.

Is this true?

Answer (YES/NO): YES